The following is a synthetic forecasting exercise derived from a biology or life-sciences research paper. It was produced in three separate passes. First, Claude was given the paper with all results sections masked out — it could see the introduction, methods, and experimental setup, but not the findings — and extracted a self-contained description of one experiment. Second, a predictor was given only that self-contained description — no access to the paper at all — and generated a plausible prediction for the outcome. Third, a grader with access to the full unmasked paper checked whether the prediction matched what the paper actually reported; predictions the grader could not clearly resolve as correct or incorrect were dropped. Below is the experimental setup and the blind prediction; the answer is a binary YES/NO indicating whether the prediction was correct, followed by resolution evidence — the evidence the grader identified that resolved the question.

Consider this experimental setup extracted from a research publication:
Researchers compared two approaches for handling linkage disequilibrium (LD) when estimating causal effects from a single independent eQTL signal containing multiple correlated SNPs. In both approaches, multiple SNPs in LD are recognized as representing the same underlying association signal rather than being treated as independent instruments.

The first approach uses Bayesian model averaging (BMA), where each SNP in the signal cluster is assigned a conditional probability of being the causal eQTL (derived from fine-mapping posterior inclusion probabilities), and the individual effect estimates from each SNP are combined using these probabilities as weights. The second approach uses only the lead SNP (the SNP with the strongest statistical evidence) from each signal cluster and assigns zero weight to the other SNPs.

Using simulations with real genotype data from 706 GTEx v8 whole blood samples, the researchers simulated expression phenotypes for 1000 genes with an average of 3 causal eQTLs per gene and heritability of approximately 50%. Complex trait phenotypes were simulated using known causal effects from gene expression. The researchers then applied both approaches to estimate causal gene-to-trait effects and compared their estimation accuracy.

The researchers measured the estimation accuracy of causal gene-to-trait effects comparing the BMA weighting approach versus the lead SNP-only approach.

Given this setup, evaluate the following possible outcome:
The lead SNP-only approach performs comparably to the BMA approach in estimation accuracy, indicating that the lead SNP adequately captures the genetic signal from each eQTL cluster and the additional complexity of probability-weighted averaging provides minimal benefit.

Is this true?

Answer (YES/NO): NO